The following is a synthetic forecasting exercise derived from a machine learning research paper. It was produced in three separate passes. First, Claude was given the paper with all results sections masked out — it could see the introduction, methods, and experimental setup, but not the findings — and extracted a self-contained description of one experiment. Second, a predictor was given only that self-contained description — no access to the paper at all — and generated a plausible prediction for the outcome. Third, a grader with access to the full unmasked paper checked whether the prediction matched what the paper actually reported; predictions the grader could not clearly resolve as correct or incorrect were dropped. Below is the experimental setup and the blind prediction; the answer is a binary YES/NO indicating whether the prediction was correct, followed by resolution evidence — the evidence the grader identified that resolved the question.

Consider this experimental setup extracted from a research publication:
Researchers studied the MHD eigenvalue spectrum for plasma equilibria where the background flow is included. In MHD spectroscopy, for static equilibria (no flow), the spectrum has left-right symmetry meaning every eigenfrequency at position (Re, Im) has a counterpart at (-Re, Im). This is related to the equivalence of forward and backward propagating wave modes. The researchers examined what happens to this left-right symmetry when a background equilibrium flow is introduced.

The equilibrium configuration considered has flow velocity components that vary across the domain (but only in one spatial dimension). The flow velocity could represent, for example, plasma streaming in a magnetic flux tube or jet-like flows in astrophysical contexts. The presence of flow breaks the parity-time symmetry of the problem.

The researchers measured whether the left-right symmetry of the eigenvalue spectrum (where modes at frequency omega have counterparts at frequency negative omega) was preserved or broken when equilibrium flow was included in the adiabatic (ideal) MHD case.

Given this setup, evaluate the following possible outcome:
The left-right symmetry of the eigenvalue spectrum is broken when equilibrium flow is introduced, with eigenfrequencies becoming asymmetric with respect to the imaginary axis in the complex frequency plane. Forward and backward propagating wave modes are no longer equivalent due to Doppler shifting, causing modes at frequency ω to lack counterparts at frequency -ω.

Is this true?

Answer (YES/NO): YES